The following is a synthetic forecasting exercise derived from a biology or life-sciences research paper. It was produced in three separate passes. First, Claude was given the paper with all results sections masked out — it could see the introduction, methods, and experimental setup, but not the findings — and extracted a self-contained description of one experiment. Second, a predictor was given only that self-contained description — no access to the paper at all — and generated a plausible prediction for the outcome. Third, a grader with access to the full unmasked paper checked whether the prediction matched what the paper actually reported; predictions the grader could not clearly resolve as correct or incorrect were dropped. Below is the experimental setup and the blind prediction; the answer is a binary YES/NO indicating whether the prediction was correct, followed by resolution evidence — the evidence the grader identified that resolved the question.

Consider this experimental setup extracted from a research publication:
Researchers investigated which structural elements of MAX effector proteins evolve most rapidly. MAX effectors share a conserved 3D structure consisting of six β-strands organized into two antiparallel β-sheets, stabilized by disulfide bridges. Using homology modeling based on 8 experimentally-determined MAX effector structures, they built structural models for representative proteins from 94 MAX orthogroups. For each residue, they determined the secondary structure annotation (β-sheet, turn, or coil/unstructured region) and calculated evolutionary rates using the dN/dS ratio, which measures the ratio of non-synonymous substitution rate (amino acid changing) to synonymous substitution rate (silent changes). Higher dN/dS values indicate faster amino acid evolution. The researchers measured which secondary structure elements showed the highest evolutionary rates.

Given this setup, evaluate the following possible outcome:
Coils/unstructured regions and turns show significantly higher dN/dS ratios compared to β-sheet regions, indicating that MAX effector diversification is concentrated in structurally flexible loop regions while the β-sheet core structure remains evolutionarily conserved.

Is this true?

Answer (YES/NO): NO